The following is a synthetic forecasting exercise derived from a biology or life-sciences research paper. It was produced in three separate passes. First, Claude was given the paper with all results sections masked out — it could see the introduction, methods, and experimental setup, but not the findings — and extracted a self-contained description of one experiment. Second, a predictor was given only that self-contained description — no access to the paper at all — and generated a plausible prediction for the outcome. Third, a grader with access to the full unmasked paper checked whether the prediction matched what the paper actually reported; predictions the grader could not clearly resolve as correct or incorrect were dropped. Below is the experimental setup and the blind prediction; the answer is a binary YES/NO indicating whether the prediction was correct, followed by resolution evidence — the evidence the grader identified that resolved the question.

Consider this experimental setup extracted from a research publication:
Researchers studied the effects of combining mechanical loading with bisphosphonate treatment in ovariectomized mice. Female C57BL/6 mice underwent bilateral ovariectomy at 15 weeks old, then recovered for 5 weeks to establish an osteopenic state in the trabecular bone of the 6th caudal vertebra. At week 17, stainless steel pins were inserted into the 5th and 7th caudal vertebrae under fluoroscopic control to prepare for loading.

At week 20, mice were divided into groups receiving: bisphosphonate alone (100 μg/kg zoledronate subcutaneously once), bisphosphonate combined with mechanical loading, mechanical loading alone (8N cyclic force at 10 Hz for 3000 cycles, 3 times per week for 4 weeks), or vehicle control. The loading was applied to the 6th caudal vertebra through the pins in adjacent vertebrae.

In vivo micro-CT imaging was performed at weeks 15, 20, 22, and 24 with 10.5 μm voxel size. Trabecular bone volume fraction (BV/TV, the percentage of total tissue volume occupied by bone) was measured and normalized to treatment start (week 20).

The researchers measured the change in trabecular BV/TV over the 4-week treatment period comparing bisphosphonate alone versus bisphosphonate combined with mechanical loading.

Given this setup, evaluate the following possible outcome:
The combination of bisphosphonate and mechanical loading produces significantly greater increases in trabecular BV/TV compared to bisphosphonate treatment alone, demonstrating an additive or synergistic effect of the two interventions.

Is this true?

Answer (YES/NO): NO